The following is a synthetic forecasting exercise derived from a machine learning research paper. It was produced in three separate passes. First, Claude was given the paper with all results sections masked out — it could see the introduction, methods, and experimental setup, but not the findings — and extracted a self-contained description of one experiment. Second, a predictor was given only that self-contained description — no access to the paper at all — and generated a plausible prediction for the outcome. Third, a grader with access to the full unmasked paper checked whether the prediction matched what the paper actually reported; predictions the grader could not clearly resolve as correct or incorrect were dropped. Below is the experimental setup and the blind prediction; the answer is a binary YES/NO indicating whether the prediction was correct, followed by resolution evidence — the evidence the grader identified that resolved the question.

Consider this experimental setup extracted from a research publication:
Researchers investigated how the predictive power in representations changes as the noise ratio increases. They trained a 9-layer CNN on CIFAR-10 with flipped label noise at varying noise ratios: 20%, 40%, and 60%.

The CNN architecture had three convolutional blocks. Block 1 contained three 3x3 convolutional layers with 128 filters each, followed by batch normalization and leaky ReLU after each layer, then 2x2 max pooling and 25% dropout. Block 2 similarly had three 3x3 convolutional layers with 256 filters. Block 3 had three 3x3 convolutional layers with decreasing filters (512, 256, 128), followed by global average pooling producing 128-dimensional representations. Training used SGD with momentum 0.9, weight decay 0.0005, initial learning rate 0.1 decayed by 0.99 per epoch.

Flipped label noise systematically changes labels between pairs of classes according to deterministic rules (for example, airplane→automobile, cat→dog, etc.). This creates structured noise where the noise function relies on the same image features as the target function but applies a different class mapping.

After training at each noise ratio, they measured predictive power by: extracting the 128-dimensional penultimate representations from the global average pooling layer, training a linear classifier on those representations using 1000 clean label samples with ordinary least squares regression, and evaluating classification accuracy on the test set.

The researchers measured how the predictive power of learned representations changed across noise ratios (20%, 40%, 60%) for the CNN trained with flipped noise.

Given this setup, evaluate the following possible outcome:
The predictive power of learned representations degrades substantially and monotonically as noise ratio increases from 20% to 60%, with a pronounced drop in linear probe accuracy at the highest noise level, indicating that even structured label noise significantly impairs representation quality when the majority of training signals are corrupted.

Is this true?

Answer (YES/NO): NO